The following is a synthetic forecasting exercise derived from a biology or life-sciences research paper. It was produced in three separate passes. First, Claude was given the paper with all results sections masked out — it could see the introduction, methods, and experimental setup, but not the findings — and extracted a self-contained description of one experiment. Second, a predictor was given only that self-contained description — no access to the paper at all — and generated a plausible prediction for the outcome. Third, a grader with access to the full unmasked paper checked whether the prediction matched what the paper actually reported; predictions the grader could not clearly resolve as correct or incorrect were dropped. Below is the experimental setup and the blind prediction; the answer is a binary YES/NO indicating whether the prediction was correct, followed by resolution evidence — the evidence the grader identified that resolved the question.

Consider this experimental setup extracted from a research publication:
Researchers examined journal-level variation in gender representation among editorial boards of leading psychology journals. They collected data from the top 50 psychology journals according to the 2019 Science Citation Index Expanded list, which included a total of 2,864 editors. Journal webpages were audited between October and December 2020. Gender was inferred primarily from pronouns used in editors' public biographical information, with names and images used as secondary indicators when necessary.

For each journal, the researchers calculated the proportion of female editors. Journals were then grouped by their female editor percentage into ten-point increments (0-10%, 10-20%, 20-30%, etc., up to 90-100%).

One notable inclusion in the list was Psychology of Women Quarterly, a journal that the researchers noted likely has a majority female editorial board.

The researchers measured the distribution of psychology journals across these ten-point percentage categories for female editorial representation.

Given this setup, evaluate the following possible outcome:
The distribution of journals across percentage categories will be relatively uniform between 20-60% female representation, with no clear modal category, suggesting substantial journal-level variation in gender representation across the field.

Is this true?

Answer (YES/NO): NO